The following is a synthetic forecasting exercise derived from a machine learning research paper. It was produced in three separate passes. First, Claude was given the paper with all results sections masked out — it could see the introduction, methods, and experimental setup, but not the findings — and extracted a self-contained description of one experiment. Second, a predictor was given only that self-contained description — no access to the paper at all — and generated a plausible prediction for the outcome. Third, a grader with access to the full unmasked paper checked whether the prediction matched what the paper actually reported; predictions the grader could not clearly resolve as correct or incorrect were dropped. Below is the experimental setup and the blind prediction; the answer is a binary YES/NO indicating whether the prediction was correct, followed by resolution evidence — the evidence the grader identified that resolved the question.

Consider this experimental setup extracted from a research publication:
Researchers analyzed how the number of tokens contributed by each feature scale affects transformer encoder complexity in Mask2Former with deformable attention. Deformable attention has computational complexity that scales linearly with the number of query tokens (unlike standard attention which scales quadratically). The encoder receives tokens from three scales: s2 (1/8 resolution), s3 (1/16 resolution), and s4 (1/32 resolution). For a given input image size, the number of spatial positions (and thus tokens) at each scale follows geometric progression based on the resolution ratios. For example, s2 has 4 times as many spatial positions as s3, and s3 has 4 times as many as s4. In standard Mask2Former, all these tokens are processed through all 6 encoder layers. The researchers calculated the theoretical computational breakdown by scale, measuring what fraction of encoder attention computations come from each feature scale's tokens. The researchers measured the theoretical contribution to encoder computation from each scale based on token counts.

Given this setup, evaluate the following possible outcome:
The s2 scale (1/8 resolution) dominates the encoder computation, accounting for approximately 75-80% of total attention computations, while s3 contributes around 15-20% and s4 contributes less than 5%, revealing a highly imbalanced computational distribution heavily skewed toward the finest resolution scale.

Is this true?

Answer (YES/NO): YES